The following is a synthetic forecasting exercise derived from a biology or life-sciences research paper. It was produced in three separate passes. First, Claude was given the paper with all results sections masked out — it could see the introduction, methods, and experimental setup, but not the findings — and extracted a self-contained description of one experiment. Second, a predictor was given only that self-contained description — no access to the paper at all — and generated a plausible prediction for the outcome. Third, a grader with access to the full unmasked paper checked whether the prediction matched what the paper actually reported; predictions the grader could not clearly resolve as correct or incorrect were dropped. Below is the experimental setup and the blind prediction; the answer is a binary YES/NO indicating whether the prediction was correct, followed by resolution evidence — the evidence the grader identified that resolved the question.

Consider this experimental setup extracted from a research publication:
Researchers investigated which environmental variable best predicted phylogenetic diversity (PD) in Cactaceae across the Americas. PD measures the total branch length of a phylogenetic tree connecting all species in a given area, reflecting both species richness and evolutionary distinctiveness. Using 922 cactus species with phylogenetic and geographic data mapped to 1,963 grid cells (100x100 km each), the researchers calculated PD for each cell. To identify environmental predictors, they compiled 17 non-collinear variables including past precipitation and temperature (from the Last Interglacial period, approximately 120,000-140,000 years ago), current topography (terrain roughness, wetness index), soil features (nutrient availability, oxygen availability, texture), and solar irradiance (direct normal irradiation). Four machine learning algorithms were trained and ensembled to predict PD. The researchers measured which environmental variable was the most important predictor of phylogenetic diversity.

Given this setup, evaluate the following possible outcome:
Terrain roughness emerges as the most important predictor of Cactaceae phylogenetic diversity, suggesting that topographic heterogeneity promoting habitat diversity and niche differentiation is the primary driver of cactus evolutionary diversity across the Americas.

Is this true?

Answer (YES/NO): NO